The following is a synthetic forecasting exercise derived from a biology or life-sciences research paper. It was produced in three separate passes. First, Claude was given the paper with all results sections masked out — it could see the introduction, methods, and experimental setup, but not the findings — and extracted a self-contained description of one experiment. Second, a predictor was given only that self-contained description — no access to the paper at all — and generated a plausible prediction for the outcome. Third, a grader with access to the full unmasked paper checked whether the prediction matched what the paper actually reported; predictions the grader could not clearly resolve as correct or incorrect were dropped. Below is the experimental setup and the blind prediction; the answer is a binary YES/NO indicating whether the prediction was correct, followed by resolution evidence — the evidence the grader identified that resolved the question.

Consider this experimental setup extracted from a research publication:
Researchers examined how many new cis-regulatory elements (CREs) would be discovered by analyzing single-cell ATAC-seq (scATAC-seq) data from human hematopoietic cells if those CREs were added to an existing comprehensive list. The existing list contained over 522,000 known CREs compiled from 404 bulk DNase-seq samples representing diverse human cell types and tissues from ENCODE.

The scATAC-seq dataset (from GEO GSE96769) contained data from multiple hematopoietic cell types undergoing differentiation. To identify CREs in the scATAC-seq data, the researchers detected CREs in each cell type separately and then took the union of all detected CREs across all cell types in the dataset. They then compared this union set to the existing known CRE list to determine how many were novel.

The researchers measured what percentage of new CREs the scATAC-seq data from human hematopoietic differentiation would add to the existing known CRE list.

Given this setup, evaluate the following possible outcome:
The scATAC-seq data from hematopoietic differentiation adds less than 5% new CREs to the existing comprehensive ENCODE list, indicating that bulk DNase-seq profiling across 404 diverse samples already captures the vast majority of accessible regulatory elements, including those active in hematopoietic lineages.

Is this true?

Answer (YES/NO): YES